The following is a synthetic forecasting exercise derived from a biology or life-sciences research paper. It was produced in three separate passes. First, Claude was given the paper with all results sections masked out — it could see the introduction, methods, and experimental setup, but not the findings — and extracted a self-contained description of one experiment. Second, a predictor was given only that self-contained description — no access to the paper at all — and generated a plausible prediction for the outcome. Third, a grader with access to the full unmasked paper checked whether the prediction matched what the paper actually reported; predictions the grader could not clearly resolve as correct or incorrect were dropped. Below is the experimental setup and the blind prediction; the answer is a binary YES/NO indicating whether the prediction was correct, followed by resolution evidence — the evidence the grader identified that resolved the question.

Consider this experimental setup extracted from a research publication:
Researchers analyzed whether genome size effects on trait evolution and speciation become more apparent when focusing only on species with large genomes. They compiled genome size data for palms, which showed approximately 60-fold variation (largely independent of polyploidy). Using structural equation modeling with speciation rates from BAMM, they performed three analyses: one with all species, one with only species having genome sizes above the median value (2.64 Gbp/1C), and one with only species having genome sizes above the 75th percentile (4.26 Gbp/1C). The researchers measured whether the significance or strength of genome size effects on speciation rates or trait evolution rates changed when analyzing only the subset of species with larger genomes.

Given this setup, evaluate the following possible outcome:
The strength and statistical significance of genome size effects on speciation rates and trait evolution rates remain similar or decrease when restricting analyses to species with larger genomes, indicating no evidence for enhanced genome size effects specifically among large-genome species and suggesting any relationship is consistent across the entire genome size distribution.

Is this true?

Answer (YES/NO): YES